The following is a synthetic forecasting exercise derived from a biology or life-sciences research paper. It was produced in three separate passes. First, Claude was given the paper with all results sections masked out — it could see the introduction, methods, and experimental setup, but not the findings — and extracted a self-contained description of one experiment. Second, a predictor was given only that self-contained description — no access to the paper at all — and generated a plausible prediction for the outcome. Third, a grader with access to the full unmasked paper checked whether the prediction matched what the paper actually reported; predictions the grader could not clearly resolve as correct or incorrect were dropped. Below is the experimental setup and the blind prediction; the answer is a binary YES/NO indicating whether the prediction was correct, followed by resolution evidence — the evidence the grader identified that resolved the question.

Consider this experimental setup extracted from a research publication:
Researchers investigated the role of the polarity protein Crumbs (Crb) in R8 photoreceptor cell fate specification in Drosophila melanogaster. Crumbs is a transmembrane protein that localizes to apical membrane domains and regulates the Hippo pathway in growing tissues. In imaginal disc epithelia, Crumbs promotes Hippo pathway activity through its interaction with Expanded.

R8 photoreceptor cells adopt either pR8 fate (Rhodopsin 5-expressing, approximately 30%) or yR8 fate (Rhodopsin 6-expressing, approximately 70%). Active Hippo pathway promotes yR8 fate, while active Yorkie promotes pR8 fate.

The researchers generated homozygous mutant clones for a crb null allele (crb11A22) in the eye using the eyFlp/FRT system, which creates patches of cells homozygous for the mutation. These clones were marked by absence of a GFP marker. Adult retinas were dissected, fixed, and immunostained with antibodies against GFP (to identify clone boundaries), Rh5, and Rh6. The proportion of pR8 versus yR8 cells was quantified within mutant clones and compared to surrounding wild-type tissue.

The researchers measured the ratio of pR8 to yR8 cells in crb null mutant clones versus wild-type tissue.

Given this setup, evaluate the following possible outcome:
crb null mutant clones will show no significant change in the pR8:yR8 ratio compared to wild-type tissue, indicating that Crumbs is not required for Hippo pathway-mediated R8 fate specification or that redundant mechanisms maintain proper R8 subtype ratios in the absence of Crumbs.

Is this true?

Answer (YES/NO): NO